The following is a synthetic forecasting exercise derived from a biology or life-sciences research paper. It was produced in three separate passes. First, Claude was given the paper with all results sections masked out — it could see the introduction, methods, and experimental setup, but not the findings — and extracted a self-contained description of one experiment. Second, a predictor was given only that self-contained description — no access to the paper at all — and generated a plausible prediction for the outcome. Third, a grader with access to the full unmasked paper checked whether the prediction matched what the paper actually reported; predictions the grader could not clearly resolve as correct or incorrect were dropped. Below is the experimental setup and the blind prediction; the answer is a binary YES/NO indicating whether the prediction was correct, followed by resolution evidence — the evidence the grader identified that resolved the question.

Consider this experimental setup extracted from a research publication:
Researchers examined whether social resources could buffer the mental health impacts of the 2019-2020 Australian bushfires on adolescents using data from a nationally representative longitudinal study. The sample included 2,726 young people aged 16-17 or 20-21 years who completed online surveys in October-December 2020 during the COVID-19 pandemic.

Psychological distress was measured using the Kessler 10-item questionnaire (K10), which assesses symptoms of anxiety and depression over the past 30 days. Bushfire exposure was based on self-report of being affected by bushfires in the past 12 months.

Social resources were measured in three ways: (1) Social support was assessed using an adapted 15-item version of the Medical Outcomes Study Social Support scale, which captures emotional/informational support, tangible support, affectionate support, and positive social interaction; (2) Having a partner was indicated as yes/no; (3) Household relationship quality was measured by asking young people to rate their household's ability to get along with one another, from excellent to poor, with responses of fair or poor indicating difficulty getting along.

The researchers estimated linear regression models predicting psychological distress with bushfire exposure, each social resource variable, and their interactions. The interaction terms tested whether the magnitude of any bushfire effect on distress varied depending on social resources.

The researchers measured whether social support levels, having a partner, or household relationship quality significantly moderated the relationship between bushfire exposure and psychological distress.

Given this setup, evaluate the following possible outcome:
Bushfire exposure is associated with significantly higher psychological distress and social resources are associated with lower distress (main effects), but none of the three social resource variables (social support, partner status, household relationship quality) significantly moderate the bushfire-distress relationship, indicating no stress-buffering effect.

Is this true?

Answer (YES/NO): NO